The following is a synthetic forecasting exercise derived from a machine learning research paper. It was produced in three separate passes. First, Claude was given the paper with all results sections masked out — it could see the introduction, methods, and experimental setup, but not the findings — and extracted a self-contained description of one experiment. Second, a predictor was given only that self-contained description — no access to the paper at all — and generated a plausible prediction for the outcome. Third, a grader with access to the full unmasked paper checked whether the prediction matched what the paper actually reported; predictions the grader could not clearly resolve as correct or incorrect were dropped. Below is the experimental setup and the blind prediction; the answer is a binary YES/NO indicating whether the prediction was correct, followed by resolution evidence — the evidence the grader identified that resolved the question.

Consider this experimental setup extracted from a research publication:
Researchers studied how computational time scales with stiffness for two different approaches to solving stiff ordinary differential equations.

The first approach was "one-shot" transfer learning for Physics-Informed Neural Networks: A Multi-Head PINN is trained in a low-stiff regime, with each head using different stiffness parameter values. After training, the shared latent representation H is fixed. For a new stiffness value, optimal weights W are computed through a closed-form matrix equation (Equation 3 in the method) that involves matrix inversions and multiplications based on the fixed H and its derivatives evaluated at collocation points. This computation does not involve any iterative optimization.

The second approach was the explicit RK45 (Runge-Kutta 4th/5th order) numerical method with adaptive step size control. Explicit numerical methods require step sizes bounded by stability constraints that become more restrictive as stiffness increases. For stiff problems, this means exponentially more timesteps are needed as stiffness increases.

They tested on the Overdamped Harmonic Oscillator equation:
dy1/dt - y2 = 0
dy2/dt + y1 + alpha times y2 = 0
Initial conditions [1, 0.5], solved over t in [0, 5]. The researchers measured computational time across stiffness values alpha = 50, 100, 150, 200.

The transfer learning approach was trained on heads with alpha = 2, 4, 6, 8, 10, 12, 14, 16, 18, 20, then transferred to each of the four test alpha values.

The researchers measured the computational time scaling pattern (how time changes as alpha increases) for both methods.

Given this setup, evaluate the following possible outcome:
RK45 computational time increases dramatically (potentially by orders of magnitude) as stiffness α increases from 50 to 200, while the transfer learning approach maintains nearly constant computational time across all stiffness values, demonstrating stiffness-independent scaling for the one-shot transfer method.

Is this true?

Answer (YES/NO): NO